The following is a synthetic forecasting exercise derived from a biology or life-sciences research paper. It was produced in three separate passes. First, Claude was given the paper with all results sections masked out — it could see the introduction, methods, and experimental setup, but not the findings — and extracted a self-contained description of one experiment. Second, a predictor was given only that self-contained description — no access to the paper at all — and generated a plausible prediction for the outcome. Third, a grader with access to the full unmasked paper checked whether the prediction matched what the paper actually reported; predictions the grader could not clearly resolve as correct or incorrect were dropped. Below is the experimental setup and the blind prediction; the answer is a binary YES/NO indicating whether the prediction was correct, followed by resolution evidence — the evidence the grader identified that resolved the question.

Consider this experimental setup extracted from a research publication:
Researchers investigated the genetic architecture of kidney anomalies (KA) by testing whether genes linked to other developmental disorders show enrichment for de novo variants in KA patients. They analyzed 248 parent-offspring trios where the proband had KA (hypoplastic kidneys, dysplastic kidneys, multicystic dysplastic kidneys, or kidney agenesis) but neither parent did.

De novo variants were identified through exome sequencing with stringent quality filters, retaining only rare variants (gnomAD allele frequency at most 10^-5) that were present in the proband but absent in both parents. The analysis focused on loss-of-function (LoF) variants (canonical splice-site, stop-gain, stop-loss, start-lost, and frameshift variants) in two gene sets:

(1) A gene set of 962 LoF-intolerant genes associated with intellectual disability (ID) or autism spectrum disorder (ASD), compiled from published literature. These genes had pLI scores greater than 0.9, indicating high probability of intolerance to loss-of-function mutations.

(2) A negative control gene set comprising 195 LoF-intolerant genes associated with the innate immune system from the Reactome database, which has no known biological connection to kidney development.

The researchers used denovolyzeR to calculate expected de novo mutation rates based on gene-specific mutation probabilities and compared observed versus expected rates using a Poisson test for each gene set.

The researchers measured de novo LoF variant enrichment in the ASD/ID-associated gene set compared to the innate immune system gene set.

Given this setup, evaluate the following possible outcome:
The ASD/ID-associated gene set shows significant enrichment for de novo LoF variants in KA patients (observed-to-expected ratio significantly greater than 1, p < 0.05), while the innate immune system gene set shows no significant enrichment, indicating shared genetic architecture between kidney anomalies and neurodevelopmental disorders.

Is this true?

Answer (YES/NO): YES